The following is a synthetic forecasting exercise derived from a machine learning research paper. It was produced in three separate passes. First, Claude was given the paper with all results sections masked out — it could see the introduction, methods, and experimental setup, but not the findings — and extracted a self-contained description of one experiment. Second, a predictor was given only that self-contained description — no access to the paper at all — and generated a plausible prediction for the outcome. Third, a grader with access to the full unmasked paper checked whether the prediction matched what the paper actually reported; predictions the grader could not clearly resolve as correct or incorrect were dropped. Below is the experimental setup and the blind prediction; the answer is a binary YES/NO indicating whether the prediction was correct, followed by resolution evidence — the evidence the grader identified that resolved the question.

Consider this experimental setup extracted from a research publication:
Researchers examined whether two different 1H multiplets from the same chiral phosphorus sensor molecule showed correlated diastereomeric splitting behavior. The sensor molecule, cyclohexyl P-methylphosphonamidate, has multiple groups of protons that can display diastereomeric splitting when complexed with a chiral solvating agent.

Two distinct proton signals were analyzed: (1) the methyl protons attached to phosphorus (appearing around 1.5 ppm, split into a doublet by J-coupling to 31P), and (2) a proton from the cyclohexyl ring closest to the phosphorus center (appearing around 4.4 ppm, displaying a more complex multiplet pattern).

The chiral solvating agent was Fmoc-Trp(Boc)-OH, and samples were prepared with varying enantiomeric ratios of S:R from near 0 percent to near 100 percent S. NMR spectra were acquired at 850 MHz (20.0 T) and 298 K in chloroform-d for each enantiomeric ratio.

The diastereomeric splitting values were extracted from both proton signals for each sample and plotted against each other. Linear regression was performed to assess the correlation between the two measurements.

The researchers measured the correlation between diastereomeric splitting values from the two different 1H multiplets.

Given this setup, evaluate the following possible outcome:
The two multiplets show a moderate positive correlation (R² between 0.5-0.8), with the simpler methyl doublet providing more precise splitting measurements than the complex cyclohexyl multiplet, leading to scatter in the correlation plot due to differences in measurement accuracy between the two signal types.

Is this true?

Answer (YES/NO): NO